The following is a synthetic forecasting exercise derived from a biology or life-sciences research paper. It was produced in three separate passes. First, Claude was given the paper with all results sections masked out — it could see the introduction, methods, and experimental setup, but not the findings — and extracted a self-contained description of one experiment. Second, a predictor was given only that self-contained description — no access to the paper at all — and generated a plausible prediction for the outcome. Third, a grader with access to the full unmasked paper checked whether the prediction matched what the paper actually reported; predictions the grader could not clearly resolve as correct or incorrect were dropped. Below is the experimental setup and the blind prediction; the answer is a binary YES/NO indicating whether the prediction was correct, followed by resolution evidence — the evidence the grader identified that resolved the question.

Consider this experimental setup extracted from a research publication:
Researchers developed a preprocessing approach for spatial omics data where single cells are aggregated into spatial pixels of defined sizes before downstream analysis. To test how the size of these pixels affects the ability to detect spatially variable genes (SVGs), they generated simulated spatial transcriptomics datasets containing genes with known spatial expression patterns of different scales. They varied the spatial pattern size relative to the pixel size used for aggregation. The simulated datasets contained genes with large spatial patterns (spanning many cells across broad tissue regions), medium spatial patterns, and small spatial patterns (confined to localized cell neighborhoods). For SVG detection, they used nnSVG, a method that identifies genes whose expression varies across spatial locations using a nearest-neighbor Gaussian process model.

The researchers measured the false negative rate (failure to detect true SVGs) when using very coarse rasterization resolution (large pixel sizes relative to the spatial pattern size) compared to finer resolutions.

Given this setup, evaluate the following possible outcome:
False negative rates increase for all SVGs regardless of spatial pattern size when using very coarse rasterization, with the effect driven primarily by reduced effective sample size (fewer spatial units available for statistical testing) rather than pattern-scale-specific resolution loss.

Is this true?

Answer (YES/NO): NO